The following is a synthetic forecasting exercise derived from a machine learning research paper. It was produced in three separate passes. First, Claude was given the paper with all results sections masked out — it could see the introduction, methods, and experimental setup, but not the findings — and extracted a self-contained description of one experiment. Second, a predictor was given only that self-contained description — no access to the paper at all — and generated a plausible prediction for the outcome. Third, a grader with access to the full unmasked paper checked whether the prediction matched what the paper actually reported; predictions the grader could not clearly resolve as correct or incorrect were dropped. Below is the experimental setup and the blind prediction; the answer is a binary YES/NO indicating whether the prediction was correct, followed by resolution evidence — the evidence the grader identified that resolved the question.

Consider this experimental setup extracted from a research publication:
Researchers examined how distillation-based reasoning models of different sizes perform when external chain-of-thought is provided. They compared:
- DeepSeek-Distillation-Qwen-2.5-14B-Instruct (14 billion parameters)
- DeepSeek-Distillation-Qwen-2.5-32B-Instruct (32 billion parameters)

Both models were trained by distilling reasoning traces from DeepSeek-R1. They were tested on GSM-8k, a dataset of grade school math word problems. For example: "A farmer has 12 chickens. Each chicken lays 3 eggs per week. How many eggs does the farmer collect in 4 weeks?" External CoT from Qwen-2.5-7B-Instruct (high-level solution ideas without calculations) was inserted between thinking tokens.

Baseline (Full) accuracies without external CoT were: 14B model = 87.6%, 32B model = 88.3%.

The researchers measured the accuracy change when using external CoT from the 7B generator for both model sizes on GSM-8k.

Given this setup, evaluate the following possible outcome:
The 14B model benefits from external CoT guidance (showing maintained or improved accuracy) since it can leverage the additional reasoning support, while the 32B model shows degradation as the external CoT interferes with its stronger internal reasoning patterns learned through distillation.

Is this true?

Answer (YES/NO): NO